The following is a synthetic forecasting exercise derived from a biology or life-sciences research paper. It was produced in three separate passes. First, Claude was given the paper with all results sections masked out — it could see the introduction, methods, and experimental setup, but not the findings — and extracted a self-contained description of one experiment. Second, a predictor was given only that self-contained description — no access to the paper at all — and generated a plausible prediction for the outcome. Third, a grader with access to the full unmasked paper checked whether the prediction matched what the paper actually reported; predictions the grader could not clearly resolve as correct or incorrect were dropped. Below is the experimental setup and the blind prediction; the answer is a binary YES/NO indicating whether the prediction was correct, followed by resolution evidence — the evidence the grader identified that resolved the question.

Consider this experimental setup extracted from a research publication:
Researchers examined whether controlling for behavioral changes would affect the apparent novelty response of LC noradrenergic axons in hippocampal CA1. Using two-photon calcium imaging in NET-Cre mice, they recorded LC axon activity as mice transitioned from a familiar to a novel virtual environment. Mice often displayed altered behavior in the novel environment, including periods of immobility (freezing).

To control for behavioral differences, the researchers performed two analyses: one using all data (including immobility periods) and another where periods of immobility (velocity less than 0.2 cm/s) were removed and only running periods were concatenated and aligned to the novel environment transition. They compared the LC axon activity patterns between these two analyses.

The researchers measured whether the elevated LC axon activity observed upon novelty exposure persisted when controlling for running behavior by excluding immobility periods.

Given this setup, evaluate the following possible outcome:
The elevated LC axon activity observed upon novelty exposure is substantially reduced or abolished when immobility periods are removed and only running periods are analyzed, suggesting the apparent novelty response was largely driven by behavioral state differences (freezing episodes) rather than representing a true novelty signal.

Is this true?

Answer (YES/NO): NO